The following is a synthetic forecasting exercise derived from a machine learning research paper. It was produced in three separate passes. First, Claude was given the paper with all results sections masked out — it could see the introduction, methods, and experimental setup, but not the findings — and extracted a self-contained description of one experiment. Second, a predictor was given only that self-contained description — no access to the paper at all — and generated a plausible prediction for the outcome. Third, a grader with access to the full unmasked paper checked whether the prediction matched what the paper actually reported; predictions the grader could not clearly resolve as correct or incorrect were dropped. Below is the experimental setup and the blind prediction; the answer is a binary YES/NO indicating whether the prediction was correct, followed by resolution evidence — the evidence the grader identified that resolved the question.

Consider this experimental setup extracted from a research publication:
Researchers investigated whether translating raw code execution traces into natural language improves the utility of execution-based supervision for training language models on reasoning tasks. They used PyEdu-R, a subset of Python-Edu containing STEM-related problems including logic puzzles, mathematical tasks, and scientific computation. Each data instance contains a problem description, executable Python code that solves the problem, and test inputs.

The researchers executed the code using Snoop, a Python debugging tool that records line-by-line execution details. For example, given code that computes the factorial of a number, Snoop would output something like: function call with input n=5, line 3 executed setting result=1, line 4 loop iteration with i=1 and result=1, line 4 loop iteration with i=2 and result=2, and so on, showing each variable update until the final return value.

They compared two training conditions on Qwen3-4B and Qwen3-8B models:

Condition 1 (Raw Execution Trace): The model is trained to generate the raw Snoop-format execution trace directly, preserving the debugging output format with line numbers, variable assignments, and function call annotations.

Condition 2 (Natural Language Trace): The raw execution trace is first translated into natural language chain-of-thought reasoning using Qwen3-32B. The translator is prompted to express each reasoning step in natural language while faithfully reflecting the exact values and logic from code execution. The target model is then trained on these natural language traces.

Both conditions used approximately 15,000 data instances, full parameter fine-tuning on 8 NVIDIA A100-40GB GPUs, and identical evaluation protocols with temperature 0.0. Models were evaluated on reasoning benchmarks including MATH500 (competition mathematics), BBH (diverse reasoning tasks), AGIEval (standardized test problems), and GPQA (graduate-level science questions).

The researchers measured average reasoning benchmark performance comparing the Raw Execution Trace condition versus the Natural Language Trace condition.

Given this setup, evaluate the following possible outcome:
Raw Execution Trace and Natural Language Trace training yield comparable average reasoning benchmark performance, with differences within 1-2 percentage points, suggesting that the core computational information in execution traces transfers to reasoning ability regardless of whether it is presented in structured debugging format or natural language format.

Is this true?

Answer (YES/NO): NO